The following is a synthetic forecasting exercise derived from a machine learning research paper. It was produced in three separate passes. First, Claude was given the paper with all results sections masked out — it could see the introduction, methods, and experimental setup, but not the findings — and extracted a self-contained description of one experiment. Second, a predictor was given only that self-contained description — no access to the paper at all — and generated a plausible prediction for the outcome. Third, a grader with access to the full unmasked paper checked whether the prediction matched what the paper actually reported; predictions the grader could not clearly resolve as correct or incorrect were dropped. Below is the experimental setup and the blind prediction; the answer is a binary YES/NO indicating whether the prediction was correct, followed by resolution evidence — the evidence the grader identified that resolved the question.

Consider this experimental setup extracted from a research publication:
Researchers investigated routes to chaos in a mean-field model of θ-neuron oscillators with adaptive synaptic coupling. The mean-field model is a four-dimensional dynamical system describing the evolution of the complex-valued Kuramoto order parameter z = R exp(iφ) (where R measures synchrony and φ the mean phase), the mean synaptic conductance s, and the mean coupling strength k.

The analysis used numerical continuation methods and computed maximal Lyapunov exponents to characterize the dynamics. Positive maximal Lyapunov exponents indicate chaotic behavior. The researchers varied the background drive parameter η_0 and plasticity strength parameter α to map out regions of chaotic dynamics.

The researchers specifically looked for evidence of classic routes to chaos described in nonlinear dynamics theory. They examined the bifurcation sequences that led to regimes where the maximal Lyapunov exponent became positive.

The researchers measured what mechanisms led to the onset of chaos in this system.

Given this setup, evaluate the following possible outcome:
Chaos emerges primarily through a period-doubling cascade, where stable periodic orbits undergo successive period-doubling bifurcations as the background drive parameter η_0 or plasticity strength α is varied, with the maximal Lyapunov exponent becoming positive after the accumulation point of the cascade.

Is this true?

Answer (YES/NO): NO